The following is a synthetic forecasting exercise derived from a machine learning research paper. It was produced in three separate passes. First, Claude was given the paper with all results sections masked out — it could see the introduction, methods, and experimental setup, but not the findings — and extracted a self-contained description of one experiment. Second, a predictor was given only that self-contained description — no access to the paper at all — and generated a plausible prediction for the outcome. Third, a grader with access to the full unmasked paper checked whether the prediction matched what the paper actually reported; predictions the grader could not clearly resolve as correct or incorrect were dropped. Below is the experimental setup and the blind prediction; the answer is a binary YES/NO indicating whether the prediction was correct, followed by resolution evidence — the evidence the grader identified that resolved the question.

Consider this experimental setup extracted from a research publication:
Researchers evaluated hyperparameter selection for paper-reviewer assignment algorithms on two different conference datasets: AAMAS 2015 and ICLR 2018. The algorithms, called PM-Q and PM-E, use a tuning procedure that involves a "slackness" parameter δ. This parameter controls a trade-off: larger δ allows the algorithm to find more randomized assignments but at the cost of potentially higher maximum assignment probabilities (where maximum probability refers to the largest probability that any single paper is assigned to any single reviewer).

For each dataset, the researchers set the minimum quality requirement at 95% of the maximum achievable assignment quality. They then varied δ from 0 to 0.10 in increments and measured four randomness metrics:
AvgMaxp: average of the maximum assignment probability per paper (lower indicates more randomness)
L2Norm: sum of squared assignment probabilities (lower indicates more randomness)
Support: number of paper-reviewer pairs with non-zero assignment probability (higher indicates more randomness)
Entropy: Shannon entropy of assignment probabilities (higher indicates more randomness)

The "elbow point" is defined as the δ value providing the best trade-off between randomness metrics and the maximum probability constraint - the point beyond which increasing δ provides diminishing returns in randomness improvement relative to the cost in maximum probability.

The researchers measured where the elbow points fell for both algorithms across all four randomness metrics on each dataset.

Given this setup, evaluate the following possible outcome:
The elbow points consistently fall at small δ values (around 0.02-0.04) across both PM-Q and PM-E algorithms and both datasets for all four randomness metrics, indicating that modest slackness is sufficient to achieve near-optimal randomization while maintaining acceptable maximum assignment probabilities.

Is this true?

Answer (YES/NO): NO